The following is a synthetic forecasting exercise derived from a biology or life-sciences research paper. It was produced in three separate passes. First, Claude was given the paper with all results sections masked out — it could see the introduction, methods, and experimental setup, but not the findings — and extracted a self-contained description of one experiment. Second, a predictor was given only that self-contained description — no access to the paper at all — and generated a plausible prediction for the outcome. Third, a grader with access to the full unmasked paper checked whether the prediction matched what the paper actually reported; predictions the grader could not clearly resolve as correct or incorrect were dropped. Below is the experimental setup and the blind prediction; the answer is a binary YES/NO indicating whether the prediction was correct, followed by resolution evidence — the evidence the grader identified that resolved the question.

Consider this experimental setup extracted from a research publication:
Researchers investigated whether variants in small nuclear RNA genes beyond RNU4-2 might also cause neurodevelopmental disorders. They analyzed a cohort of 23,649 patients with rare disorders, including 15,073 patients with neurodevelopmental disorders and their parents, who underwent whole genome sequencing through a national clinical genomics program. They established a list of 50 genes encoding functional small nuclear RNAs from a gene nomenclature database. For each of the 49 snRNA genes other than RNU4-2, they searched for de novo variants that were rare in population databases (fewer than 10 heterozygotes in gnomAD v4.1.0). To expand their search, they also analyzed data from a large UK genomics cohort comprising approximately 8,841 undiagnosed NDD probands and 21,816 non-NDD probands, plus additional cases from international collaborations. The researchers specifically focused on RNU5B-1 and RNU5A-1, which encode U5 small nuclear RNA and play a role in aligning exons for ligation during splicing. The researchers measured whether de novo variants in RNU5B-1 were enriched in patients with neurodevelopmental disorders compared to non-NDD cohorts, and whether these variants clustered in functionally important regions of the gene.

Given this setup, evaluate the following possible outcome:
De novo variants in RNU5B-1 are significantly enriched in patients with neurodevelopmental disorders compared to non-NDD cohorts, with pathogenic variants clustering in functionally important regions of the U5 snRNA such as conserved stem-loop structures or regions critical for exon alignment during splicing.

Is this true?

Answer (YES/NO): YES